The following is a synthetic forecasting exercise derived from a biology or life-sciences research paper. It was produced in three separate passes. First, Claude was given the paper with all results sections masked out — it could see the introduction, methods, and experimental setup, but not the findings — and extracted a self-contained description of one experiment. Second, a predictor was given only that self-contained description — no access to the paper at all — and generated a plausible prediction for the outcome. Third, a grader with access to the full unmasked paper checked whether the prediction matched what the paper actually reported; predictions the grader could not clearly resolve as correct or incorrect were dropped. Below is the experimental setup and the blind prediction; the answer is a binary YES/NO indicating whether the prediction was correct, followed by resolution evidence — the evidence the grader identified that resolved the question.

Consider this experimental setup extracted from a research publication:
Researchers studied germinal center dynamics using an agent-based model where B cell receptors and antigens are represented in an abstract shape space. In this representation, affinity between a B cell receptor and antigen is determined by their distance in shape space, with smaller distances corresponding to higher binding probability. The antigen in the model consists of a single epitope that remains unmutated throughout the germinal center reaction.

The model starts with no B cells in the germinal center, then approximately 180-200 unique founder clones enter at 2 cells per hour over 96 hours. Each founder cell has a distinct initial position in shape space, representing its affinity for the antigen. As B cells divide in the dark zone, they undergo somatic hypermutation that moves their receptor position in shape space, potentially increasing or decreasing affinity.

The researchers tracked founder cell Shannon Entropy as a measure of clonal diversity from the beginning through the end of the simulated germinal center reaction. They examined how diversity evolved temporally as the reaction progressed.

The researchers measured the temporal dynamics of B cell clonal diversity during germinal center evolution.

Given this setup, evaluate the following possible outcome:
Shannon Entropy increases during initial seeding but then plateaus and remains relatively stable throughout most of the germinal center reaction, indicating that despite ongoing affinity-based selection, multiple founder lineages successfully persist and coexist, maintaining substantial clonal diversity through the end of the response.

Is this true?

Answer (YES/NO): NO